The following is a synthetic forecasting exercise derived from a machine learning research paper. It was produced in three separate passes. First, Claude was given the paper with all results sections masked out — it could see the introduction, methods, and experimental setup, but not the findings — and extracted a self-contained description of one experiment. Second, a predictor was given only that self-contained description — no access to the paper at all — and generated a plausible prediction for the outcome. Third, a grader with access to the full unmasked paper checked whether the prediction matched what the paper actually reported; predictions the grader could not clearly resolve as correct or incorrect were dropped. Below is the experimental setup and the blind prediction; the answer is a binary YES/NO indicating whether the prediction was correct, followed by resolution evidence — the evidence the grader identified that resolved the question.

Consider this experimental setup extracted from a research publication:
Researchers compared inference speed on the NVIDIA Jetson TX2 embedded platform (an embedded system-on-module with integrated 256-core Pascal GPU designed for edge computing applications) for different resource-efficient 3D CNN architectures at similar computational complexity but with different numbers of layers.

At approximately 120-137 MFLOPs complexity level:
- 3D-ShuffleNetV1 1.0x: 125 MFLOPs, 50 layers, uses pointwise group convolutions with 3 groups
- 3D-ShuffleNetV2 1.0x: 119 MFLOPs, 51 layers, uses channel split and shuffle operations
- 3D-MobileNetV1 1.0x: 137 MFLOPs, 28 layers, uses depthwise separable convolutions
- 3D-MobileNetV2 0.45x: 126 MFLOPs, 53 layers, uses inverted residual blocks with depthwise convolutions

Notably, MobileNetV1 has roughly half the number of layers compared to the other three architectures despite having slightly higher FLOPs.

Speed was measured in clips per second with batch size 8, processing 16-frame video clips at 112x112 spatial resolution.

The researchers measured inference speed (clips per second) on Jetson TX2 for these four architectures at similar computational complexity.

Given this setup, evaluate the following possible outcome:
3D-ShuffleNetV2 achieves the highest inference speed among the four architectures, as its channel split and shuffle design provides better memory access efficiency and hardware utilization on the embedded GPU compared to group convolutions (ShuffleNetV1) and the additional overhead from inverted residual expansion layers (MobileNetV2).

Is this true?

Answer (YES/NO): NO